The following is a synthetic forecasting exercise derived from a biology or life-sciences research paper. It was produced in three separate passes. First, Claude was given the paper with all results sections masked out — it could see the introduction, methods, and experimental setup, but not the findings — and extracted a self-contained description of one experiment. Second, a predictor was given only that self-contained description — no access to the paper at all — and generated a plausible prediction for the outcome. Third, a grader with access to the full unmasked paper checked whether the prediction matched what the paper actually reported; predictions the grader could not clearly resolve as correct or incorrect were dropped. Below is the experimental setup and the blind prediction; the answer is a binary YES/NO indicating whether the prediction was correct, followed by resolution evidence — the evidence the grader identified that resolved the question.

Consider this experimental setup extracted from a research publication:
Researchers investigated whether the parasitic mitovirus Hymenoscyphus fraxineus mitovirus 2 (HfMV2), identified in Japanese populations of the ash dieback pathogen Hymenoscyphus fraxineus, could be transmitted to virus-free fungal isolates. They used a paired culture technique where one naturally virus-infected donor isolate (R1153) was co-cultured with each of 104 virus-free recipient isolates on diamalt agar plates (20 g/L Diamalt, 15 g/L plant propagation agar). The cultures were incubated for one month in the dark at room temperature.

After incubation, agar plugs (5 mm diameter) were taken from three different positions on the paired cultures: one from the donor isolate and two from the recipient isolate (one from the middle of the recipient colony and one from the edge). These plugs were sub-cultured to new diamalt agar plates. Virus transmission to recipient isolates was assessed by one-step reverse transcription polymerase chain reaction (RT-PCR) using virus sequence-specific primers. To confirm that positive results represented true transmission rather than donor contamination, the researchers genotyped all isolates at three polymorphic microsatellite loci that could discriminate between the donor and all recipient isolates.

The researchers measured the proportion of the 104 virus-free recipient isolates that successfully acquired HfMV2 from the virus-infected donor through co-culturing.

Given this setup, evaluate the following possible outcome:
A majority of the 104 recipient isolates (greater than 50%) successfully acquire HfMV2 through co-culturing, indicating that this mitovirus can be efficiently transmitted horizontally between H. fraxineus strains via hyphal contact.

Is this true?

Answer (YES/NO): NO